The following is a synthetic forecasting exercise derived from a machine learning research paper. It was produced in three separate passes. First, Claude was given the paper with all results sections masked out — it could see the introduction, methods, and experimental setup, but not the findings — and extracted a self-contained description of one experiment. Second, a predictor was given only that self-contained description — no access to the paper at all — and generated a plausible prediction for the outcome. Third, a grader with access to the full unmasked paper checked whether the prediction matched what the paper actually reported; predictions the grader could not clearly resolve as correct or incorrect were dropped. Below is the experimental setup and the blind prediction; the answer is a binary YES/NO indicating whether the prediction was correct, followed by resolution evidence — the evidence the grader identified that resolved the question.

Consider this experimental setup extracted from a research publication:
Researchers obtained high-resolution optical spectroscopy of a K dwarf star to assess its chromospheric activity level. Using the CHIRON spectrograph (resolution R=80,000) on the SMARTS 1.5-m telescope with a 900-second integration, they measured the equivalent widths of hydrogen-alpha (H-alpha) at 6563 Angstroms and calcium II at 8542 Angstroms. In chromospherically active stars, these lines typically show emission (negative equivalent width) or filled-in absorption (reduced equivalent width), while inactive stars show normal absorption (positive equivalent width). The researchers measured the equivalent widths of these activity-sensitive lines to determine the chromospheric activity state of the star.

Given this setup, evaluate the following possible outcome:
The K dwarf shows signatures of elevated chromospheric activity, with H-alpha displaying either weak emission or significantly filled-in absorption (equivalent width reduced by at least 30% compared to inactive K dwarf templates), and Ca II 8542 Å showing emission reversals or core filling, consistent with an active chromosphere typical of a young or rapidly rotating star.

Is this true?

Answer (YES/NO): NO